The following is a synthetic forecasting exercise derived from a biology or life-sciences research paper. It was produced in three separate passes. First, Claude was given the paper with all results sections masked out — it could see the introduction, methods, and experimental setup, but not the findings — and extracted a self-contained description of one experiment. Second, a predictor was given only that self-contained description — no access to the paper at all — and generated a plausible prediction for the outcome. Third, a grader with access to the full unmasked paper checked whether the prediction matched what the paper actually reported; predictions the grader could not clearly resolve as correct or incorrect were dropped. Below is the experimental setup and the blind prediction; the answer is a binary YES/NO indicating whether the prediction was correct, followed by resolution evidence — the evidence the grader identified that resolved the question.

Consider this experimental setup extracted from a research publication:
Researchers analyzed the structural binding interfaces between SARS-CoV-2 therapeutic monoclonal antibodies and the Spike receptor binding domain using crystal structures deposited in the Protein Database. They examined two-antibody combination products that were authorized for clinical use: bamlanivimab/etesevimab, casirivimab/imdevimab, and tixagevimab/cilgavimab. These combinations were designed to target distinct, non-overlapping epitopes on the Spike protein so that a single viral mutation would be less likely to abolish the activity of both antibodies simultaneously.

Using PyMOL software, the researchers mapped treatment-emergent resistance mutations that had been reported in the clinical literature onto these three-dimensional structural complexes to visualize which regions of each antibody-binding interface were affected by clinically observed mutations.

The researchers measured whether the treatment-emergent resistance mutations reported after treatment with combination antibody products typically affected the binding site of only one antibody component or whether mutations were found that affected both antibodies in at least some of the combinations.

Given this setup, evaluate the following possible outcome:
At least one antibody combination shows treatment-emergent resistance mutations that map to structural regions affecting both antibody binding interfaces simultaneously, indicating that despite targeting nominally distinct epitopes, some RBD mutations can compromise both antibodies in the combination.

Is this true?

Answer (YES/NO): YES